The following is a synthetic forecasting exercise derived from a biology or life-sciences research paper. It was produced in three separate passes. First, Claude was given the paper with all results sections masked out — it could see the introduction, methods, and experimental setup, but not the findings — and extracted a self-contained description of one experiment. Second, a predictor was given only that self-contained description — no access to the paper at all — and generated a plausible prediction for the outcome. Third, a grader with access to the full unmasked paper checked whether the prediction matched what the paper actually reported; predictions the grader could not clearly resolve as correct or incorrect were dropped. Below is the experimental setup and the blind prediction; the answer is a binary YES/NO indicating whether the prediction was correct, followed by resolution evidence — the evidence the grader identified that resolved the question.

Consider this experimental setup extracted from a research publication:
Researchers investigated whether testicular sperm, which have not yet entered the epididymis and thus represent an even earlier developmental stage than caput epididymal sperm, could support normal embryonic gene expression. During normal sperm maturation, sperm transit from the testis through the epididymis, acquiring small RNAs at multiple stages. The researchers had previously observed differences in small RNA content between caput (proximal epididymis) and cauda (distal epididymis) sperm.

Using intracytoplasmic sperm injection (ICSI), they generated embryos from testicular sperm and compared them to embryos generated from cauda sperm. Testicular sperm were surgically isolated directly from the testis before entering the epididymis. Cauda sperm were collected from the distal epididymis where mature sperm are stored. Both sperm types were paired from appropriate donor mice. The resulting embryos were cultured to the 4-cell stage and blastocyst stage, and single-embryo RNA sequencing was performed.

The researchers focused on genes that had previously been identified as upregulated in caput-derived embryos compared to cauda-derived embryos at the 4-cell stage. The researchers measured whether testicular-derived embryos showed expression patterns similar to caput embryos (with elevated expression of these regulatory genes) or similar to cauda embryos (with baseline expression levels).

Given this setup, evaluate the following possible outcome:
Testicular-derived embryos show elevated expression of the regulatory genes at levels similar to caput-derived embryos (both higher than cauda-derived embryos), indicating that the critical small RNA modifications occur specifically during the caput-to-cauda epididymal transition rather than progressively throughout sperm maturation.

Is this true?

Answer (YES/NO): NO